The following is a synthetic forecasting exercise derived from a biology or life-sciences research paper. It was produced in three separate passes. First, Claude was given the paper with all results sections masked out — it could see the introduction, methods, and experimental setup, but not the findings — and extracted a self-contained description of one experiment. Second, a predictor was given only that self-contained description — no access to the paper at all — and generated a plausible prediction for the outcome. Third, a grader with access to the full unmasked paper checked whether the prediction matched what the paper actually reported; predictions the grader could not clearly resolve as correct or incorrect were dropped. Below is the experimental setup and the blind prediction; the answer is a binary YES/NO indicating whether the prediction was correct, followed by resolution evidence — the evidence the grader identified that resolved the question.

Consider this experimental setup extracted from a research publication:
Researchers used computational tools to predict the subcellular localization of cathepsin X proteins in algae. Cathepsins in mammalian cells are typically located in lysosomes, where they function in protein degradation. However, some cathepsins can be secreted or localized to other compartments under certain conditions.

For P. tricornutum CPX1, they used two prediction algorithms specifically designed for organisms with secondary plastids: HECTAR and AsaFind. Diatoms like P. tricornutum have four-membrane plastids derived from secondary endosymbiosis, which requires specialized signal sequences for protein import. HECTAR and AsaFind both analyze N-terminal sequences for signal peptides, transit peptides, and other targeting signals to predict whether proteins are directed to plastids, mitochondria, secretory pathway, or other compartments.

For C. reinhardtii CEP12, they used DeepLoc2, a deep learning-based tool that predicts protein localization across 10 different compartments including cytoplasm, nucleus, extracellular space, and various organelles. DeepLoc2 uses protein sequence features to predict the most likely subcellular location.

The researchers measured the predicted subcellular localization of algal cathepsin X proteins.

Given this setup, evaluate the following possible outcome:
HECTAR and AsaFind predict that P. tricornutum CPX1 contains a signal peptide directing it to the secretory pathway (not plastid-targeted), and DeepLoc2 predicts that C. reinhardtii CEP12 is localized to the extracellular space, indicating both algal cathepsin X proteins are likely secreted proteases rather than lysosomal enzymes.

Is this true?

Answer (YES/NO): NO